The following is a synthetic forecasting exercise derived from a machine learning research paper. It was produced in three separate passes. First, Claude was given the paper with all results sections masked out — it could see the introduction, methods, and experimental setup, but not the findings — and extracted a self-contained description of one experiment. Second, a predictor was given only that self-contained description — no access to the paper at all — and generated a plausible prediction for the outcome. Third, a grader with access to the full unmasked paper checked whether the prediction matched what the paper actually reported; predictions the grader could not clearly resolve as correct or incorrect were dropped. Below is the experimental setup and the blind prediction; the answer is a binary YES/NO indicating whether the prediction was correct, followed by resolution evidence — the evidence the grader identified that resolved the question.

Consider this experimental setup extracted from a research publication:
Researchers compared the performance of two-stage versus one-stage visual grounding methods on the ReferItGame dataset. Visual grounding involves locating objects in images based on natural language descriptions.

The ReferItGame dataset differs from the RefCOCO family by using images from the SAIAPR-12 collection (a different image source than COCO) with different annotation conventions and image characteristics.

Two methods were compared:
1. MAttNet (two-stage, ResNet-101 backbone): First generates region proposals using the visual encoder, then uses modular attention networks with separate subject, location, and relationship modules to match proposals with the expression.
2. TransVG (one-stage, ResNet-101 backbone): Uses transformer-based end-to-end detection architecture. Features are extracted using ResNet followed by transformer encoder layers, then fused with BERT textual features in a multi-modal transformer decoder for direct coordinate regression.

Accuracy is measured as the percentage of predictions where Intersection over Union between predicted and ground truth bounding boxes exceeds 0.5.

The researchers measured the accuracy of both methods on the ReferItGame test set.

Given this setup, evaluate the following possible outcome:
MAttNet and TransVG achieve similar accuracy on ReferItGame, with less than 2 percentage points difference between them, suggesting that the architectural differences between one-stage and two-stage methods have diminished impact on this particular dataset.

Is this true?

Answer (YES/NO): NO